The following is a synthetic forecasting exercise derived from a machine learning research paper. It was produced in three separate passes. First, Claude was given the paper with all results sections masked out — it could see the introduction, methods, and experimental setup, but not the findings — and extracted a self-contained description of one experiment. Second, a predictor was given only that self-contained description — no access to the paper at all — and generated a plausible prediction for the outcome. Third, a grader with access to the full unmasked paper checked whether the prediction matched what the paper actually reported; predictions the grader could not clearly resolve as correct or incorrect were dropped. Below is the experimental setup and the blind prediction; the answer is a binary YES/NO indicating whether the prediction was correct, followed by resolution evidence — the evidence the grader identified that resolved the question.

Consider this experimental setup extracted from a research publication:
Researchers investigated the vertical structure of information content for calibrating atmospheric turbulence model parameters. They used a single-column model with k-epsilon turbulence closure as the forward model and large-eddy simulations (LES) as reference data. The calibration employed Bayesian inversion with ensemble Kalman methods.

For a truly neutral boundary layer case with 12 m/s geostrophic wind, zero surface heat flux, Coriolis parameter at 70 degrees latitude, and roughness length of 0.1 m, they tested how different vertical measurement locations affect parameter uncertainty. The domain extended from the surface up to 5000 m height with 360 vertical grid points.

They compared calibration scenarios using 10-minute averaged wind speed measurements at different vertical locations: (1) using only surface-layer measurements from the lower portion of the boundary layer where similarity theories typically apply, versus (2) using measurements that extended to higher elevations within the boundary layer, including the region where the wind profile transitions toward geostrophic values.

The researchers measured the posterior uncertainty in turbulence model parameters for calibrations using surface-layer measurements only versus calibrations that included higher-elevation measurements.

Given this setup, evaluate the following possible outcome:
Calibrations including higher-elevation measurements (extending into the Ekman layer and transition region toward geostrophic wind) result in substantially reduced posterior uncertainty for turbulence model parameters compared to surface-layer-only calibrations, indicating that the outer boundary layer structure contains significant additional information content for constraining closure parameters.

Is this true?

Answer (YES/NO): NO